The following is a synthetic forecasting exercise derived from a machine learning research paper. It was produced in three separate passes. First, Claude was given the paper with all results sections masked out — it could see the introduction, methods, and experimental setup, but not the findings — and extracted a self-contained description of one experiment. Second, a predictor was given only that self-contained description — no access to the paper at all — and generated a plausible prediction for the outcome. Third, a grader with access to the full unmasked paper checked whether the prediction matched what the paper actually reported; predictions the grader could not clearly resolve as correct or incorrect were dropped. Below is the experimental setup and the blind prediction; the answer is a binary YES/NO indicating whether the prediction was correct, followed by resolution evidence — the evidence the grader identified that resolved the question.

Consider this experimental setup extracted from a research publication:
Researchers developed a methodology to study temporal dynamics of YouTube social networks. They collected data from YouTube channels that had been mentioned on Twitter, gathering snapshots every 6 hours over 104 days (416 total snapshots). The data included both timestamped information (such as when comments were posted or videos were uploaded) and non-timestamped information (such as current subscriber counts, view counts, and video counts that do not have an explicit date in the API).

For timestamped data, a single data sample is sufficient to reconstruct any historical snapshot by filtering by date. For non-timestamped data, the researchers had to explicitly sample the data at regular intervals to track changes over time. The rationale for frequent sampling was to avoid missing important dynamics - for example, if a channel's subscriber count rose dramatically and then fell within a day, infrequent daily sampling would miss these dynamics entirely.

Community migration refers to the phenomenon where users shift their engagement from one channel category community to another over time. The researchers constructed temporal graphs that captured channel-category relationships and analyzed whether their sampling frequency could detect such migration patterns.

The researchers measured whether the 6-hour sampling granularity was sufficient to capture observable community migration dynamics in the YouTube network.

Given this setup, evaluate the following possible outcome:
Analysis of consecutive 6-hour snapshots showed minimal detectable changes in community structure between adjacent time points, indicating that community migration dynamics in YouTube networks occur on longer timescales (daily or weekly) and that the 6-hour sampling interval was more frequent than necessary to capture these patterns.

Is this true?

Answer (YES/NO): NO